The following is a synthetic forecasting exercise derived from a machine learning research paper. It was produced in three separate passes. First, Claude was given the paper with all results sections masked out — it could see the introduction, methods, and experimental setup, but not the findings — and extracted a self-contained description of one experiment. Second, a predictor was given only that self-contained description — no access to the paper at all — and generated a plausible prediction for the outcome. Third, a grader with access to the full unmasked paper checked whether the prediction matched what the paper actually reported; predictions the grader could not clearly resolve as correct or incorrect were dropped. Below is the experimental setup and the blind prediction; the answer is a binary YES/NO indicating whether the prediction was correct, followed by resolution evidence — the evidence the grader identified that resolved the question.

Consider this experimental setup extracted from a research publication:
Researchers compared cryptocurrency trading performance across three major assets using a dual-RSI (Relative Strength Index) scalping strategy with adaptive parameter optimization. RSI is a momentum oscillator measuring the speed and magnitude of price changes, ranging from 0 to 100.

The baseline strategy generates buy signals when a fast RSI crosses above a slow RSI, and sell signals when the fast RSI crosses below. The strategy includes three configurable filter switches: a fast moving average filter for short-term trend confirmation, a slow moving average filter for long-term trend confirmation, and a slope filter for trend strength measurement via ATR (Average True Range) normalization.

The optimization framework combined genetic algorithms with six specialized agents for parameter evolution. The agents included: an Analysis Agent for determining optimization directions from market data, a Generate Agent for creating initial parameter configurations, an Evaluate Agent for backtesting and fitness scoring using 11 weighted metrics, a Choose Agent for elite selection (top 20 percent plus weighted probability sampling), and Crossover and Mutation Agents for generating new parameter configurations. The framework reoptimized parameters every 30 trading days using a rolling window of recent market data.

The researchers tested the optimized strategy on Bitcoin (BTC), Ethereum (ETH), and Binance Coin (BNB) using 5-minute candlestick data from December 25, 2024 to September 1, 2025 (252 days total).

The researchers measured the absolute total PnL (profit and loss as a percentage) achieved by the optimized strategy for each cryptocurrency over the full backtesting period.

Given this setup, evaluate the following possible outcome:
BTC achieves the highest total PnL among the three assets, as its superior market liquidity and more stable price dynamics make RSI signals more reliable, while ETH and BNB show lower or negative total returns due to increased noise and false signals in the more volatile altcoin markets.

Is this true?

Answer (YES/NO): NO